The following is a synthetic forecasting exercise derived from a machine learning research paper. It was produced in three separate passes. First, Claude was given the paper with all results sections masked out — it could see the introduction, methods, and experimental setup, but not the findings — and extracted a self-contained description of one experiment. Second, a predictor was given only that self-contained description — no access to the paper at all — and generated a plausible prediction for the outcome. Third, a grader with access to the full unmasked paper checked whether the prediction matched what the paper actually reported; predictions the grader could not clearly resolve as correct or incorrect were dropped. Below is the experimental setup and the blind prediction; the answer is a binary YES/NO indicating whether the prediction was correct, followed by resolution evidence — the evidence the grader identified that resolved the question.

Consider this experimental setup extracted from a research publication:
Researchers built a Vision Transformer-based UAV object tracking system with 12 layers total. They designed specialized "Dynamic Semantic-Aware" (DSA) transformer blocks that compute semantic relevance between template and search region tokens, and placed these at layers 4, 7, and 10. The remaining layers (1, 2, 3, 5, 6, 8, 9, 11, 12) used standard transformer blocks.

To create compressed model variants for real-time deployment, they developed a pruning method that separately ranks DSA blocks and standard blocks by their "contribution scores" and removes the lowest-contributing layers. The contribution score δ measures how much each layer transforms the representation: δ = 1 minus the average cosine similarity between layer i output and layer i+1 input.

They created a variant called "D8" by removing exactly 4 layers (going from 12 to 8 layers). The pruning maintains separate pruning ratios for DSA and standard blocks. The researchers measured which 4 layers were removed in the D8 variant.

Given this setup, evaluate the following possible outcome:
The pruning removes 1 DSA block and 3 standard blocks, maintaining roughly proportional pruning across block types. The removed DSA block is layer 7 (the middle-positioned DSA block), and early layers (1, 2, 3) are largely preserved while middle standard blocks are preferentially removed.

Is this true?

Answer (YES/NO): NO